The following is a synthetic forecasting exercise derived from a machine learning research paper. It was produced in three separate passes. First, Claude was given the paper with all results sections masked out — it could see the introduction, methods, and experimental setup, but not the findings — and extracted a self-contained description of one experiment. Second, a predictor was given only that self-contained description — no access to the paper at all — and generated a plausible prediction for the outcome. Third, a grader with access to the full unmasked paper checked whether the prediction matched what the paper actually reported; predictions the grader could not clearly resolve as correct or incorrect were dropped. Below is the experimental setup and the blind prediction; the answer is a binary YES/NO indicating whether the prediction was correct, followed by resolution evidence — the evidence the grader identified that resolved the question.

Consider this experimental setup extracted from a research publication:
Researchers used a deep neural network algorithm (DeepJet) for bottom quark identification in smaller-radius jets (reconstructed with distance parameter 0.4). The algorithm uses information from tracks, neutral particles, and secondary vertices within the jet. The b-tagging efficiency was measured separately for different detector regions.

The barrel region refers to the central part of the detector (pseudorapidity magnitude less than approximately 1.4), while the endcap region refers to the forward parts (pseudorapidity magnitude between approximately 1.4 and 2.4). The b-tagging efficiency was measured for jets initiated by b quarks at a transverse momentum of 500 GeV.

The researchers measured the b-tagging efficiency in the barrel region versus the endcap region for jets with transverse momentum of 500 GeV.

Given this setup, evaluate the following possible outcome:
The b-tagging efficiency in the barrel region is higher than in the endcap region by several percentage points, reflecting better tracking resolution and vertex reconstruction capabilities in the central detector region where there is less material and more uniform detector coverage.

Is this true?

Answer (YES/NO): YES